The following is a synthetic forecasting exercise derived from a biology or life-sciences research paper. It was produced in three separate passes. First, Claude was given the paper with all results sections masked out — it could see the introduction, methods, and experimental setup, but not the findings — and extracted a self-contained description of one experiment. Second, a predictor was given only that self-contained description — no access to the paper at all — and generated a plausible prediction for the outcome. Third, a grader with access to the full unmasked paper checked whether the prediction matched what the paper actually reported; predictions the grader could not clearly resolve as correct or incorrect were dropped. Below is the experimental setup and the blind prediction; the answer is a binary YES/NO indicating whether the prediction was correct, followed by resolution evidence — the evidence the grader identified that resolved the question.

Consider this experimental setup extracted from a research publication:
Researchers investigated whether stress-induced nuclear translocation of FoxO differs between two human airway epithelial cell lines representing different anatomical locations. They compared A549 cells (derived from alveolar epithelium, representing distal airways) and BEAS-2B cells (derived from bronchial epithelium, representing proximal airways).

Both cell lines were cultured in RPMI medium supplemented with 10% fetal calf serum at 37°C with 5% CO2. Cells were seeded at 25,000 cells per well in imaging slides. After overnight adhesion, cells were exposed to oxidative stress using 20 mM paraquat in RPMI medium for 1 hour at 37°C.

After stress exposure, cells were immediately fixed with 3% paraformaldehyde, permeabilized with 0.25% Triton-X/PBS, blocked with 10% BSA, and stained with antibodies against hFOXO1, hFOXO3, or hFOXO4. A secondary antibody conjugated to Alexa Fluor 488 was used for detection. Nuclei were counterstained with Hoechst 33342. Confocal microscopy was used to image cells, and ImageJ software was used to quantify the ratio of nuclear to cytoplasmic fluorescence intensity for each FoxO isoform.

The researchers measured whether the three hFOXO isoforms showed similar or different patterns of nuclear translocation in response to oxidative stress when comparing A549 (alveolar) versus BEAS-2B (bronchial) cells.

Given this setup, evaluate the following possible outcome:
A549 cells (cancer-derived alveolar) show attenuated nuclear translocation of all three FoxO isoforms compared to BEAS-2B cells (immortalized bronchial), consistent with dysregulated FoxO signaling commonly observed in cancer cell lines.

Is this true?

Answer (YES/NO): NO